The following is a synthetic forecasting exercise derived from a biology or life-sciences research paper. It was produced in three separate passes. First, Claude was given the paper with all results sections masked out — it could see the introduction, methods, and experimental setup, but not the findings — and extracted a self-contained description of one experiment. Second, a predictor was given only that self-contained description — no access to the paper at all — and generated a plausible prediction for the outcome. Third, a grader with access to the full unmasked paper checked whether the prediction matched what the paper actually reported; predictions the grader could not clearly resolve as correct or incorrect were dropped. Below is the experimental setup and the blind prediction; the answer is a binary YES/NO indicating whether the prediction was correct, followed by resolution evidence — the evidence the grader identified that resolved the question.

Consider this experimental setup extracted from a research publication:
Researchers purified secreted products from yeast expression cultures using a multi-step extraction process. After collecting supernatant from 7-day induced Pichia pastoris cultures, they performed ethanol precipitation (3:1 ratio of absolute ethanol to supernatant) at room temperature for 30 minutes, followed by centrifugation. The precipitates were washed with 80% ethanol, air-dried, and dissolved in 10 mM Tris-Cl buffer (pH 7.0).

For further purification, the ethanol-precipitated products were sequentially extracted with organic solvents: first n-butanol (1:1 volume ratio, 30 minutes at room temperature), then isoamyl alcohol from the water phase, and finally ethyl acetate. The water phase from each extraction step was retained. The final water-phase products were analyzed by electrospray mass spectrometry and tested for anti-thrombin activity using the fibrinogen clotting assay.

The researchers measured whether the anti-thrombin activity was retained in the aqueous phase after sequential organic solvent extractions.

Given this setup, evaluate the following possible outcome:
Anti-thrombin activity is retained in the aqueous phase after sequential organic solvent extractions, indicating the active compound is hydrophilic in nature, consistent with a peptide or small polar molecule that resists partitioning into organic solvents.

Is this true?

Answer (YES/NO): YES